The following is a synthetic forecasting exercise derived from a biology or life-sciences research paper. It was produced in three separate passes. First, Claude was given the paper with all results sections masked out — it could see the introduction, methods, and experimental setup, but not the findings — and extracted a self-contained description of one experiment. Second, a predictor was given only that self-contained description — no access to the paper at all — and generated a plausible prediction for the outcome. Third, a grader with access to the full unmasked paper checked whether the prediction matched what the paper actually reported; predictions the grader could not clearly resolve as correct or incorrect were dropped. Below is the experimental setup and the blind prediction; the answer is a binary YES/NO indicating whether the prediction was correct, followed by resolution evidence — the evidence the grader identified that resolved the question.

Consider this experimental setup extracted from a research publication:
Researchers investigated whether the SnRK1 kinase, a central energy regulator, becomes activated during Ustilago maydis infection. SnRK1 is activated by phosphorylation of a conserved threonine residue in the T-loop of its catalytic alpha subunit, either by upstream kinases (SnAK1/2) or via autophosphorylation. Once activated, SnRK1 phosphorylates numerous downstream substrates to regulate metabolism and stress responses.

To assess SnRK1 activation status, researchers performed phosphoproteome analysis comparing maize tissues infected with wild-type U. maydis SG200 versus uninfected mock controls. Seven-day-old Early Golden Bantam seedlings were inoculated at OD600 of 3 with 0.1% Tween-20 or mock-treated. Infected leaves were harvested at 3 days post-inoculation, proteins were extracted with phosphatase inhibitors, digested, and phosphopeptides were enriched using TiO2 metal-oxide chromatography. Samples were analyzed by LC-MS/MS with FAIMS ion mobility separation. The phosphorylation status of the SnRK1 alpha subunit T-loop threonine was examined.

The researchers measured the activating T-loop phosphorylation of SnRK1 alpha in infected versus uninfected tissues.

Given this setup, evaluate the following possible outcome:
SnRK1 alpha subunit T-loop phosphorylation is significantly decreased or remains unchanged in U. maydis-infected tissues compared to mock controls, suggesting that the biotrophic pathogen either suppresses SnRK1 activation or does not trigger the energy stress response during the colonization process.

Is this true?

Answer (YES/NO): NO